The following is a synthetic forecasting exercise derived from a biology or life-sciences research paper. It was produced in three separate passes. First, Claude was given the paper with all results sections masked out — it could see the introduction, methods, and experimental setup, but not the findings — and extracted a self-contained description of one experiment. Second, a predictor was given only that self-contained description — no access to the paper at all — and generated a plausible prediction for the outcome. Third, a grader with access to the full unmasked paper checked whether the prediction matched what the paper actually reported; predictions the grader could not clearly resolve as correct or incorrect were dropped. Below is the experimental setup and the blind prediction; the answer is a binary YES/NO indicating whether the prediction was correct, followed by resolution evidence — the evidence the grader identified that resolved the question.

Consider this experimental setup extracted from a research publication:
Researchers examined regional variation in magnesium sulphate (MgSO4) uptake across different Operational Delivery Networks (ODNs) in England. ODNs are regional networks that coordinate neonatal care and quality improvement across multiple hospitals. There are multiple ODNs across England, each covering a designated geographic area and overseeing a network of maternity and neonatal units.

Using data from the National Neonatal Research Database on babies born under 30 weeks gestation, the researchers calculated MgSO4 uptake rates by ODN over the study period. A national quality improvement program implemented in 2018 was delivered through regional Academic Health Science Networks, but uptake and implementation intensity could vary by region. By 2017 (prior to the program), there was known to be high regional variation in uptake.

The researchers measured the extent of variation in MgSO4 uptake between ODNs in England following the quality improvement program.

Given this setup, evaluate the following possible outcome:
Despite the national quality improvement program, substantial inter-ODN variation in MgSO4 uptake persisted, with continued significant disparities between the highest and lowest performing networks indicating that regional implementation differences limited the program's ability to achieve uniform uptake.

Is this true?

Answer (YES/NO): NO